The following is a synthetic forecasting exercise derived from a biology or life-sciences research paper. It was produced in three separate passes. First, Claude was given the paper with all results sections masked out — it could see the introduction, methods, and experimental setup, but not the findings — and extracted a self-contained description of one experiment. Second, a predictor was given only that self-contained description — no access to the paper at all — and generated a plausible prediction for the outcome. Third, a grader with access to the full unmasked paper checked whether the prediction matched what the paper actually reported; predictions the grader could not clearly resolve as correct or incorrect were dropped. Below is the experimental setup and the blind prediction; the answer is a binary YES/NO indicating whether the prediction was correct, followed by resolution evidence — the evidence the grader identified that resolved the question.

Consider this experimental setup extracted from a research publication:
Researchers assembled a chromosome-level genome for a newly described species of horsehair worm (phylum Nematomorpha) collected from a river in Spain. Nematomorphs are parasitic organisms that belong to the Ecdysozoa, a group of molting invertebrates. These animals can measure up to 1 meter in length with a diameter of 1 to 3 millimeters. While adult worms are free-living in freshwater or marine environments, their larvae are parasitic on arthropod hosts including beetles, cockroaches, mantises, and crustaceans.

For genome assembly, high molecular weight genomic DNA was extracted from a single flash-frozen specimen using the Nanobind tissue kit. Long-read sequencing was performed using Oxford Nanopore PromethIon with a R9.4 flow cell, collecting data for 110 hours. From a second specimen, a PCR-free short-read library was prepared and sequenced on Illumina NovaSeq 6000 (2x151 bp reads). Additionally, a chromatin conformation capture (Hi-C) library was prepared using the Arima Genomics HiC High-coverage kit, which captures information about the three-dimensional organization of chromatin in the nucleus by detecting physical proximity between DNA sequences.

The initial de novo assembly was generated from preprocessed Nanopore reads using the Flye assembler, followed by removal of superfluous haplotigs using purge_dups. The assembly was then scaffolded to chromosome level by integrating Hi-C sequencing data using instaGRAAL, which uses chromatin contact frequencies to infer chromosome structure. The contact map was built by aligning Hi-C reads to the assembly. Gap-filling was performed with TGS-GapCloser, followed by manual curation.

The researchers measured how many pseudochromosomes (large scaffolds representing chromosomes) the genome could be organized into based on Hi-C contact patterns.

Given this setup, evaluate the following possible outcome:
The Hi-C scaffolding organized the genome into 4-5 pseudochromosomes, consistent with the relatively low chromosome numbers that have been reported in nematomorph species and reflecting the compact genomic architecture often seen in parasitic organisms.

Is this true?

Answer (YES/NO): NO